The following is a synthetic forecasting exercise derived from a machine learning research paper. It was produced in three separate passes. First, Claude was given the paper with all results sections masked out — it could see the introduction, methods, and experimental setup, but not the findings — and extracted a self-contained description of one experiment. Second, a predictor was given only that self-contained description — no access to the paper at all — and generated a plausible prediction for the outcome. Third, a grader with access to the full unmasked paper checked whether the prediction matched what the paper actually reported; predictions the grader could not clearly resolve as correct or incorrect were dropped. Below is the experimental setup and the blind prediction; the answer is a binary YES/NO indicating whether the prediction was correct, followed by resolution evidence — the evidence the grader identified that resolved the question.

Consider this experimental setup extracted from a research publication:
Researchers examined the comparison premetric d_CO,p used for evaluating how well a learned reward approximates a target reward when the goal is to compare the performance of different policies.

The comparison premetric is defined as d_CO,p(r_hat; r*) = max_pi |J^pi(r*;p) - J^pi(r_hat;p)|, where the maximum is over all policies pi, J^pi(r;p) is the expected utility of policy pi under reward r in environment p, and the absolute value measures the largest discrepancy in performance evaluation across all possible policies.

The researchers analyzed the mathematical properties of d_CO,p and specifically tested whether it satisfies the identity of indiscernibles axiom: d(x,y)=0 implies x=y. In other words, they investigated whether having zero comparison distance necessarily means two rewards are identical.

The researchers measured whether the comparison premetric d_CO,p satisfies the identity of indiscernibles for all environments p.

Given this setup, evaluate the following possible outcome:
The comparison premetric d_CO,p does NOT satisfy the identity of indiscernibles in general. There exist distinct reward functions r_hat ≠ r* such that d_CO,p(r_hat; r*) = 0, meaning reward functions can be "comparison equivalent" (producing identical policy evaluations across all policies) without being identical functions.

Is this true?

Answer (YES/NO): YES